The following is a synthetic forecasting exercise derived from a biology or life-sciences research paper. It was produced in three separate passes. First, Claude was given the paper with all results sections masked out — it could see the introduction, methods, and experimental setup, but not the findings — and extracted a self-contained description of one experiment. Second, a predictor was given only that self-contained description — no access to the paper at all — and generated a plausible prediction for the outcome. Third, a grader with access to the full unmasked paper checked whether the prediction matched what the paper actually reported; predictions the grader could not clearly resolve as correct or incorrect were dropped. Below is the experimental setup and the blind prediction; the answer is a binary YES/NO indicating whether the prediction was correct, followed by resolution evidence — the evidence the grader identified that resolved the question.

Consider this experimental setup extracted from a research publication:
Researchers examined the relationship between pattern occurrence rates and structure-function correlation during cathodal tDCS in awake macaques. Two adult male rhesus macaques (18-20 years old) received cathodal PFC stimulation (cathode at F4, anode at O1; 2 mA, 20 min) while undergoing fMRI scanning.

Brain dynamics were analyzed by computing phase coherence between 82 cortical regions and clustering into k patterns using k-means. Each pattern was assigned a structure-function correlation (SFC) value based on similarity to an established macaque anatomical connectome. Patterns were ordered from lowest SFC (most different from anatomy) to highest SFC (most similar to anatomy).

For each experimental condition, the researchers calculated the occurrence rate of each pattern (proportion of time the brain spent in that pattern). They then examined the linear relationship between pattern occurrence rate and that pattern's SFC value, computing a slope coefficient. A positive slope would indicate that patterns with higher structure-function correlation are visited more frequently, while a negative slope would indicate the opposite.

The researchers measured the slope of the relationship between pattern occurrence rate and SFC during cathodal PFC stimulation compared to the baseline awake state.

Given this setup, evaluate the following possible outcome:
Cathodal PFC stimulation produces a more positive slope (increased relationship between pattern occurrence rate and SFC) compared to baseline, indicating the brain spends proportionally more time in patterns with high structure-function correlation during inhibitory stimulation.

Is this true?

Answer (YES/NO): YES